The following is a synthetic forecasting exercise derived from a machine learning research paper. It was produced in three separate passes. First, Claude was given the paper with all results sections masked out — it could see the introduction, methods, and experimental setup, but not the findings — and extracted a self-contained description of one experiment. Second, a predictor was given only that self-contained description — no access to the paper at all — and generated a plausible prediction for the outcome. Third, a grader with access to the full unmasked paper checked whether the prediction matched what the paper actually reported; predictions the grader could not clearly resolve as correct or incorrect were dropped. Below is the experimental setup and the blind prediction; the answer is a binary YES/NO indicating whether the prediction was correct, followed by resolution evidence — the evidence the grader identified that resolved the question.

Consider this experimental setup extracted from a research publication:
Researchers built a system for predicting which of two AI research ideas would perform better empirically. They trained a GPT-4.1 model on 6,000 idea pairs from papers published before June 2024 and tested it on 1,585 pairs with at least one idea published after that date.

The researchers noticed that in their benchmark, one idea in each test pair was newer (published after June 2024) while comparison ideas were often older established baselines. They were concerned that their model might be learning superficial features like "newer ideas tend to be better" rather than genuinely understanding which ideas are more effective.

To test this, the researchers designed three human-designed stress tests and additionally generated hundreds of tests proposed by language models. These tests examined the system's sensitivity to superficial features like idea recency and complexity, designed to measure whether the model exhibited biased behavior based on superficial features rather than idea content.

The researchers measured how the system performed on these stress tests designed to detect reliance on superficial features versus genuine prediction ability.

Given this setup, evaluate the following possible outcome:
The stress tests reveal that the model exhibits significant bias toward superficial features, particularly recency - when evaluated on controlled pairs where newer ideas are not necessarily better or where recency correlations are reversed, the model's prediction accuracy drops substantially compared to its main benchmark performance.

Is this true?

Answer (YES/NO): NO